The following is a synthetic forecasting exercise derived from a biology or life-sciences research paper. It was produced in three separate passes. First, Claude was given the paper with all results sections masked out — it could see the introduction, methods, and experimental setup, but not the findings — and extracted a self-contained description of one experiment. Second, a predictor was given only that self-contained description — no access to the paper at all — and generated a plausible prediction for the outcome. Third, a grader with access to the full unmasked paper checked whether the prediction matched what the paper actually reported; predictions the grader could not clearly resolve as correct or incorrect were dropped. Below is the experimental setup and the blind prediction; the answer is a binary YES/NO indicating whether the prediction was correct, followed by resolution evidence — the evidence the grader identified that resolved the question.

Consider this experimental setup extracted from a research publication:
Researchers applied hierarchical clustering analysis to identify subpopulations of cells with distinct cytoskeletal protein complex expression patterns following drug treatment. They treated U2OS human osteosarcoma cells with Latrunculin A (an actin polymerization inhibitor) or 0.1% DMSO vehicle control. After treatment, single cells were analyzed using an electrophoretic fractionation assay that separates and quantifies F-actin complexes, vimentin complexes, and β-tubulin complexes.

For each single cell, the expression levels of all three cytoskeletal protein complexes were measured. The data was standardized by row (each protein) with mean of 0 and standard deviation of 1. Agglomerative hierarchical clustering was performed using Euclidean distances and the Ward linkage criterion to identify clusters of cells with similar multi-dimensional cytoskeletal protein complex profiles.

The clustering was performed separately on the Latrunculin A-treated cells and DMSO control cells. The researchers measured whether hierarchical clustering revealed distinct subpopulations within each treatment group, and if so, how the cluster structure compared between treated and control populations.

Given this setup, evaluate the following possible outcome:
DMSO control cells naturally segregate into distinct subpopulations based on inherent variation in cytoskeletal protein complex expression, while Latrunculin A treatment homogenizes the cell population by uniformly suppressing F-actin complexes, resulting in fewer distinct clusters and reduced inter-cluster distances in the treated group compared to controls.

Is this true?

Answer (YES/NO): NO